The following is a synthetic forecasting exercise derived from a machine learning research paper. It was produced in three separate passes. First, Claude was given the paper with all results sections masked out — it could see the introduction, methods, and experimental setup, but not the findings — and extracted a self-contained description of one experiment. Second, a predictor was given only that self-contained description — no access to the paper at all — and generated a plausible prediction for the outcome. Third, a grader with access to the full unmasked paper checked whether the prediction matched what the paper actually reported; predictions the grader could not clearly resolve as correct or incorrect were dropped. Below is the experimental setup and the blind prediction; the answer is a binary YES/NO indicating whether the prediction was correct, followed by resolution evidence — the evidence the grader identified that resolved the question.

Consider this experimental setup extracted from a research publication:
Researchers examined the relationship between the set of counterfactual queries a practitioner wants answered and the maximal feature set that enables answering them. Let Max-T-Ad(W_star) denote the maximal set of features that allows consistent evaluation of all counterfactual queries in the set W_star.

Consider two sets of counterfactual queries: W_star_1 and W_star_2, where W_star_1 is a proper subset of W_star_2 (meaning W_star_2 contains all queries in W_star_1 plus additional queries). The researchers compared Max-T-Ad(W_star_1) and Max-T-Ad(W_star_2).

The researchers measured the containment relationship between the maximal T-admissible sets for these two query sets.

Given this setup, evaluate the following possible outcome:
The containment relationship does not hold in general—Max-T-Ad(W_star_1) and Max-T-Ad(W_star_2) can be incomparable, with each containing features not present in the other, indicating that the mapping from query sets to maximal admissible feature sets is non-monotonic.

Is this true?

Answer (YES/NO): NO